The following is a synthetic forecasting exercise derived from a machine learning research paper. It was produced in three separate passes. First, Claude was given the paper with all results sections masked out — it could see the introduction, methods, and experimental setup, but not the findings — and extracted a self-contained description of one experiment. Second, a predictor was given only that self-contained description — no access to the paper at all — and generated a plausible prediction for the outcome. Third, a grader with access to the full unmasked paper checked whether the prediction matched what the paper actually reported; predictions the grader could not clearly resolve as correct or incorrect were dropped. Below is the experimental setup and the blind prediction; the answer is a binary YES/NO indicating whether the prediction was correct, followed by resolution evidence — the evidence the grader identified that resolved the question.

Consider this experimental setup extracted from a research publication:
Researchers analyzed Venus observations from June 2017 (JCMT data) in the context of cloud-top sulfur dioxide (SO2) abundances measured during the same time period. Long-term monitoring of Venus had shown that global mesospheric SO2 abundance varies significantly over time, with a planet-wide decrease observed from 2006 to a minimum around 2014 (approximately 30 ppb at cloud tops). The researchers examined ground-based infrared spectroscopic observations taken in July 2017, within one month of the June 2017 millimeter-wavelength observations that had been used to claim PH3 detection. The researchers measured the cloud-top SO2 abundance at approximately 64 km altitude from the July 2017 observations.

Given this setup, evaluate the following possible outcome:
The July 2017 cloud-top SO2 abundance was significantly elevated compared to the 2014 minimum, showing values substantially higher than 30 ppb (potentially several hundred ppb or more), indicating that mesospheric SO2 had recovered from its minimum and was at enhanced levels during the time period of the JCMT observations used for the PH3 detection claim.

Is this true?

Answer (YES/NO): YES